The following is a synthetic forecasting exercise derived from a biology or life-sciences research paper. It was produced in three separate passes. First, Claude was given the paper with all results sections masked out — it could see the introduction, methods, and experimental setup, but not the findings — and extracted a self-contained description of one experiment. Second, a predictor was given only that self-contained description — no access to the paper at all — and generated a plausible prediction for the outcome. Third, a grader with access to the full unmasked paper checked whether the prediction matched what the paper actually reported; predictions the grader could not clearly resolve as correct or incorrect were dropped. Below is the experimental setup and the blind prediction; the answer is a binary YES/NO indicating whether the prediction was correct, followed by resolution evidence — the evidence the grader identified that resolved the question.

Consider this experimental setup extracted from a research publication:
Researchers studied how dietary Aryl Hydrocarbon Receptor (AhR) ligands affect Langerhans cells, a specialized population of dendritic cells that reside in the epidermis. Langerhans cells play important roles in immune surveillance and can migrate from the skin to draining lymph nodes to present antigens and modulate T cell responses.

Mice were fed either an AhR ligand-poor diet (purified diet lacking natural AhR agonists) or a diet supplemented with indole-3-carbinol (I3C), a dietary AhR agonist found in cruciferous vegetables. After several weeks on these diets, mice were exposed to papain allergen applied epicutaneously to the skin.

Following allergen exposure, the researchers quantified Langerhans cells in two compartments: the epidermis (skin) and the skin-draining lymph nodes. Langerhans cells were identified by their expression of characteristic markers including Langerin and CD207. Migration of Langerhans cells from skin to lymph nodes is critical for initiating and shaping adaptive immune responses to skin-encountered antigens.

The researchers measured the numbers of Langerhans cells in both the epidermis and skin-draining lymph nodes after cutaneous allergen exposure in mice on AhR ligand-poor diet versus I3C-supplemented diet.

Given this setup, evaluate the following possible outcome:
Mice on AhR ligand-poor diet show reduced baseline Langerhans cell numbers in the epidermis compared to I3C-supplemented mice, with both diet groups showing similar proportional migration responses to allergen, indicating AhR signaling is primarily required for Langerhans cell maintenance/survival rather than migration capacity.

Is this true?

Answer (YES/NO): NO